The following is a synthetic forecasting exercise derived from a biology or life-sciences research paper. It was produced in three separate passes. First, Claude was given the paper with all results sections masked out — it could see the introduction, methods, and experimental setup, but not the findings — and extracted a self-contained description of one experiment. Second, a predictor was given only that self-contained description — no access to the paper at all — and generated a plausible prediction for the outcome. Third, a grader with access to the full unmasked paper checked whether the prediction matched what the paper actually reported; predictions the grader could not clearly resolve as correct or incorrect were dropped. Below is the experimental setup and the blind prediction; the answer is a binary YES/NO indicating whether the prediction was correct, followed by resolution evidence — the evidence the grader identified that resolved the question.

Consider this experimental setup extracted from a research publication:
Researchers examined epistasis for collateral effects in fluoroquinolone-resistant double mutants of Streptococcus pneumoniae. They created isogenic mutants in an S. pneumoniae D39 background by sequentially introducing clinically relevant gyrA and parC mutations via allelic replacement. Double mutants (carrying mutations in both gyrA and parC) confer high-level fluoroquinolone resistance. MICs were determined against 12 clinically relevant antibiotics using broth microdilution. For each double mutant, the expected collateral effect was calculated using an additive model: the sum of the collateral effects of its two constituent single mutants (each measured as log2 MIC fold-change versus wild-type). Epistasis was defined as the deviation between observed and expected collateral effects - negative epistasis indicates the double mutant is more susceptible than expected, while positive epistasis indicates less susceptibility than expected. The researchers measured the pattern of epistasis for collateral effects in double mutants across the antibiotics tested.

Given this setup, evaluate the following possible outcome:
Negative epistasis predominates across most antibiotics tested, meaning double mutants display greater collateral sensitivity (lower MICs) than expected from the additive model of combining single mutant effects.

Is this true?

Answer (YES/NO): NO